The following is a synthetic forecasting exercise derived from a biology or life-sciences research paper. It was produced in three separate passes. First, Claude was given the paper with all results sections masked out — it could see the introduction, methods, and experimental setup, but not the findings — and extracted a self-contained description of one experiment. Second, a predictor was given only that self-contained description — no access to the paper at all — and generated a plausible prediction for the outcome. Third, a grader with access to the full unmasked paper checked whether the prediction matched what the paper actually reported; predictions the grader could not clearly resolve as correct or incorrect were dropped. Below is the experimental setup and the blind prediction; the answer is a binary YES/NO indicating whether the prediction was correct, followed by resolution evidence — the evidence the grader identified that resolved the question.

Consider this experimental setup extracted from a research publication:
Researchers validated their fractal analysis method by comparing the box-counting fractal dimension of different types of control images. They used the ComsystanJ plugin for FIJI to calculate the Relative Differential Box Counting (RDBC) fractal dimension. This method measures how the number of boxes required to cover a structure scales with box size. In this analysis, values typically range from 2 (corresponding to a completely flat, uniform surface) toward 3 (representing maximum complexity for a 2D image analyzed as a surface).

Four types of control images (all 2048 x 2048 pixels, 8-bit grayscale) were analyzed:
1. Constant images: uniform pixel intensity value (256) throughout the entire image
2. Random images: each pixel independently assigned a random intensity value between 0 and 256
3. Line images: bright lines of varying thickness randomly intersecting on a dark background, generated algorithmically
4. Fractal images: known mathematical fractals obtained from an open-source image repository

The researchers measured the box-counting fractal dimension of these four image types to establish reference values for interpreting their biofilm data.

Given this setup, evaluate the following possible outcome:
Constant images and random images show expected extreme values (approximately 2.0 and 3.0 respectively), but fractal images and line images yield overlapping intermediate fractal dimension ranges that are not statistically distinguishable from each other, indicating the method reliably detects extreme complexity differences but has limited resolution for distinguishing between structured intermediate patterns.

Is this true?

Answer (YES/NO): NO